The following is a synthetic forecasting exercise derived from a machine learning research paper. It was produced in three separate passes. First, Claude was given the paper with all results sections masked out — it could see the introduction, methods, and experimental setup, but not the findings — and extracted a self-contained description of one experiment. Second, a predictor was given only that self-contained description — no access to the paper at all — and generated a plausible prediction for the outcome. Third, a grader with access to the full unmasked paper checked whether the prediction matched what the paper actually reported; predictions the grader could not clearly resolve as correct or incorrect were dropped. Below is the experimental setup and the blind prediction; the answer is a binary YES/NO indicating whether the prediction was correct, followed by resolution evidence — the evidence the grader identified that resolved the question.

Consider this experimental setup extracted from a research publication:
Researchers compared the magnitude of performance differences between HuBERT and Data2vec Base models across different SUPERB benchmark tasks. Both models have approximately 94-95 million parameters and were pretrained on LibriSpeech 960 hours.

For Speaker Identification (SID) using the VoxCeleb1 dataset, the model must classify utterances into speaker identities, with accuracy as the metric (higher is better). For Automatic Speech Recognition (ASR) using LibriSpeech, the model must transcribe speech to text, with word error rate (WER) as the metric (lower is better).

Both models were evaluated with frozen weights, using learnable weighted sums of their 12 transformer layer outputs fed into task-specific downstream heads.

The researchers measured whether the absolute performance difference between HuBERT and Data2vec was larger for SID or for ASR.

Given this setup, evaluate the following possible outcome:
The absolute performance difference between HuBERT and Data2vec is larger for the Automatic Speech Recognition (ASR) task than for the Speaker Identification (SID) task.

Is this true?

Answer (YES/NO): NO